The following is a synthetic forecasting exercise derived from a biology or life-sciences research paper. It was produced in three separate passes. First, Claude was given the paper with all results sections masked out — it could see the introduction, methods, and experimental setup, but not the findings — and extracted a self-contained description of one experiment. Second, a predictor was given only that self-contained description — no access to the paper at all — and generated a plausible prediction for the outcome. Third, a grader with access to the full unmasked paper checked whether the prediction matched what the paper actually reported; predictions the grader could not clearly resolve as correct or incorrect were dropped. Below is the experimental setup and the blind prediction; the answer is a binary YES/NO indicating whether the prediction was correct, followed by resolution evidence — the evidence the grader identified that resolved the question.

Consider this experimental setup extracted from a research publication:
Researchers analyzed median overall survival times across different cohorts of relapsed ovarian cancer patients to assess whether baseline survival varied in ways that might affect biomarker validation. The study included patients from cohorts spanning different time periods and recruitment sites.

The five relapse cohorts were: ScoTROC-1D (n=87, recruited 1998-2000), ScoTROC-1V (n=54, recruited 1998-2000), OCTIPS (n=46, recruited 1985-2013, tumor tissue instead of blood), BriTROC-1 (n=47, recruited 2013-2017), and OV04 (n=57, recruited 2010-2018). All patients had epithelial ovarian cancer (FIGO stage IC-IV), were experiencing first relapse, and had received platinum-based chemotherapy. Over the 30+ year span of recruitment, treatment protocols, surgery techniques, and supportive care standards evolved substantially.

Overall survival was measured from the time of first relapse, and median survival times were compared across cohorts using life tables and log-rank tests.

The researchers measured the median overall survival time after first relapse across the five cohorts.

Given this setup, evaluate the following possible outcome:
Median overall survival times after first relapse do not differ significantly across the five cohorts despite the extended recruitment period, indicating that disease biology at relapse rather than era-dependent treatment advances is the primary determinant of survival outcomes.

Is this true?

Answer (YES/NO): NO